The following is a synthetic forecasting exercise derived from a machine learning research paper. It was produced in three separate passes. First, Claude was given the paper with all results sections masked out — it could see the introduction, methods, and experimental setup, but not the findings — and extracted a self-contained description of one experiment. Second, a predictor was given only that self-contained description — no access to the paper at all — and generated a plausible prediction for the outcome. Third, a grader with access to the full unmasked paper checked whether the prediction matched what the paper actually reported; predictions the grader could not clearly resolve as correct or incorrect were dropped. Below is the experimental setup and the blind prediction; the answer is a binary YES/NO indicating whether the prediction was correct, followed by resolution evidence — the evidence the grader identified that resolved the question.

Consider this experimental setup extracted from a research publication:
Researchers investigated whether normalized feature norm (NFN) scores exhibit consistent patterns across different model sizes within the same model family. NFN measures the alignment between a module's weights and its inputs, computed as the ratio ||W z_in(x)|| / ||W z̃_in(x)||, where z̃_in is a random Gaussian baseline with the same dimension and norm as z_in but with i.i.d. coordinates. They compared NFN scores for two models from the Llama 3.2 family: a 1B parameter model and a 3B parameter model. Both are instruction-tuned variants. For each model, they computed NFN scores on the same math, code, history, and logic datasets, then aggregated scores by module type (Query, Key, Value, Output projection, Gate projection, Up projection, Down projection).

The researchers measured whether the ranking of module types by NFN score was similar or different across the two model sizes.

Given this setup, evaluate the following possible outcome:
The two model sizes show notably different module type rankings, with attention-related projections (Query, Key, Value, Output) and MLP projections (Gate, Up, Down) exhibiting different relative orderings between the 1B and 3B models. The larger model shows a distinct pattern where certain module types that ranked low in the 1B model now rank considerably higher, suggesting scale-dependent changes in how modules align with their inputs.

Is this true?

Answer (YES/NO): NO